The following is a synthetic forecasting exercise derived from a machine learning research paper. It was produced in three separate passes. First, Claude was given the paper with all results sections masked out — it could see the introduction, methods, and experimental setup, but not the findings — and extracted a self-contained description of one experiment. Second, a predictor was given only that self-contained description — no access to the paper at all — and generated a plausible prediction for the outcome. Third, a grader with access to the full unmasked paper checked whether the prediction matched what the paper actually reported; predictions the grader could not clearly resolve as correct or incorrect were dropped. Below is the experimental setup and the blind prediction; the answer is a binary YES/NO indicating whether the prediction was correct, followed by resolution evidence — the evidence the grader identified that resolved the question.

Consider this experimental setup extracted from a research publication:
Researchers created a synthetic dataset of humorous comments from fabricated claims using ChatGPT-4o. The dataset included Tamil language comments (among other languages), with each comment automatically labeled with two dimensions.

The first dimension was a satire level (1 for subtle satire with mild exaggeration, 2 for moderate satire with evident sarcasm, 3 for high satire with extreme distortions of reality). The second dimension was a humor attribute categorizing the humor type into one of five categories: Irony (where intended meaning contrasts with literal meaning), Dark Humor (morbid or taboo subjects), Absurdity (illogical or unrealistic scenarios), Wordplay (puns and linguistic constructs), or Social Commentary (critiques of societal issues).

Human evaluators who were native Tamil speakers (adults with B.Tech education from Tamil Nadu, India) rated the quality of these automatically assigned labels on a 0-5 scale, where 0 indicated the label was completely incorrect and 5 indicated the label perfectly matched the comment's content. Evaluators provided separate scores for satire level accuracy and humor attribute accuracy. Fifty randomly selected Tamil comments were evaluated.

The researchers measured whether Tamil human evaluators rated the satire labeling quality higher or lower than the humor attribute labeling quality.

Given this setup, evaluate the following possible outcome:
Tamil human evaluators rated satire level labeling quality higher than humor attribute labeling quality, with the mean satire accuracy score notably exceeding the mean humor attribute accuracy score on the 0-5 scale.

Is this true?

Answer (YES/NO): NO